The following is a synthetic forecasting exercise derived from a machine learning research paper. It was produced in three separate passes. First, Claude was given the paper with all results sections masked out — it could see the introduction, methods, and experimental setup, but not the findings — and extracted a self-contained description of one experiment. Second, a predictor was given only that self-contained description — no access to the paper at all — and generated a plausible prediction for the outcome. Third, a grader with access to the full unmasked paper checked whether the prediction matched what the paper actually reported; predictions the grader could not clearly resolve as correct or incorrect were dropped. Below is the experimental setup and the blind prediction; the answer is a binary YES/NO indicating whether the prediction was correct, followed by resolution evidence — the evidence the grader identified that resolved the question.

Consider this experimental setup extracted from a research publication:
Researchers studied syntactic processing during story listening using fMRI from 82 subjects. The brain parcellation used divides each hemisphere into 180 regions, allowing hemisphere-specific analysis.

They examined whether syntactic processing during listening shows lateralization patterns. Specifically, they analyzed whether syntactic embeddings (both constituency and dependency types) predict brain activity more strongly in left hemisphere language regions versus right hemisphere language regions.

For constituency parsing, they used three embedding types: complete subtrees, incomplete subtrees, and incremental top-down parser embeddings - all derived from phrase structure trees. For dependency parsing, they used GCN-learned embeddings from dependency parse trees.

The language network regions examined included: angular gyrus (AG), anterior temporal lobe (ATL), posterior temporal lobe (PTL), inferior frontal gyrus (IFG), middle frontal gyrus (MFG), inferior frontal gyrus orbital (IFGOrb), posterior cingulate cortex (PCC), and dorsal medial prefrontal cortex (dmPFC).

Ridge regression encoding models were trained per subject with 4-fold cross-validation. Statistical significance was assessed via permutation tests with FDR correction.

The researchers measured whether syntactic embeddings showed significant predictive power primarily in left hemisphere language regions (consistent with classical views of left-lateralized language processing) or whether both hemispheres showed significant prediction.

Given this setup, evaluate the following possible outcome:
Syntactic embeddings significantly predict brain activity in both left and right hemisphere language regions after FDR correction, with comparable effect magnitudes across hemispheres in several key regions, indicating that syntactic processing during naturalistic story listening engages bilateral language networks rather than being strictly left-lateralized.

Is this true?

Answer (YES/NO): YES